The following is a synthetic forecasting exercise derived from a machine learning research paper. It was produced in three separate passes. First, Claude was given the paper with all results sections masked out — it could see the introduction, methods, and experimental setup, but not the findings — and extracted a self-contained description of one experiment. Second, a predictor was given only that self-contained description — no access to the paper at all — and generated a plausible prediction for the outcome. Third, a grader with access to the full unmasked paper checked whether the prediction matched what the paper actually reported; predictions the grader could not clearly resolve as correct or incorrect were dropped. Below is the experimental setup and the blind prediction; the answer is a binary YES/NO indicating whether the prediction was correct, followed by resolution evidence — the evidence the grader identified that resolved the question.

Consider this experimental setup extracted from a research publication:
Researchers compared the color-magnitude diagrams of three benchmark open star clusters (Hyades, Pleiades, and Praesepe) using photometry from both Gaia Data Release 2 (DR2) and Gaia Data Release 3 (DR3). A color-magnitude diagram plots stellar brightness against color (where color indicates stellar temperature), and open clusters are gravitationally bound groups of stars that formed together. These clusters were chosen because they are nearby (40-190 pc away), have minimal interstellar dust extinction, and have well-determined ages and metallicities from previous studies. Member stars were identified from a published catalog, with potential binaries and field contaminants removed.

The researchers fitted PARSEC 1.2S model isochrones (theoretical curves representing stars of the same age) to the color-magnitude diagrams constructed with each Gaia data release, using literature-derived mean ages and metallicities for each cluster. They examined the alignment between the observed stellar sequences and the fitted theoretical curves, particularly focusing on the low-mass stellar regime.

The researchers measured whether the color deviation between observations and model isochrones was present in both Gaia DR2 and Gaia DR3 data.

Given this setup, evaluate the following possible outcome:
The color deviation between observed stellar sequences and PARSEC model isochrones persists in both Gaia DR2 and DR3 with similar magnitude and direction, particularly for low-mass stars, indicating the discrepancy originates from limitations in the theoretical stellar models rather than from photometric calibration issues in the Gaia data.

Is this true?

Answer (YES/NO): NO